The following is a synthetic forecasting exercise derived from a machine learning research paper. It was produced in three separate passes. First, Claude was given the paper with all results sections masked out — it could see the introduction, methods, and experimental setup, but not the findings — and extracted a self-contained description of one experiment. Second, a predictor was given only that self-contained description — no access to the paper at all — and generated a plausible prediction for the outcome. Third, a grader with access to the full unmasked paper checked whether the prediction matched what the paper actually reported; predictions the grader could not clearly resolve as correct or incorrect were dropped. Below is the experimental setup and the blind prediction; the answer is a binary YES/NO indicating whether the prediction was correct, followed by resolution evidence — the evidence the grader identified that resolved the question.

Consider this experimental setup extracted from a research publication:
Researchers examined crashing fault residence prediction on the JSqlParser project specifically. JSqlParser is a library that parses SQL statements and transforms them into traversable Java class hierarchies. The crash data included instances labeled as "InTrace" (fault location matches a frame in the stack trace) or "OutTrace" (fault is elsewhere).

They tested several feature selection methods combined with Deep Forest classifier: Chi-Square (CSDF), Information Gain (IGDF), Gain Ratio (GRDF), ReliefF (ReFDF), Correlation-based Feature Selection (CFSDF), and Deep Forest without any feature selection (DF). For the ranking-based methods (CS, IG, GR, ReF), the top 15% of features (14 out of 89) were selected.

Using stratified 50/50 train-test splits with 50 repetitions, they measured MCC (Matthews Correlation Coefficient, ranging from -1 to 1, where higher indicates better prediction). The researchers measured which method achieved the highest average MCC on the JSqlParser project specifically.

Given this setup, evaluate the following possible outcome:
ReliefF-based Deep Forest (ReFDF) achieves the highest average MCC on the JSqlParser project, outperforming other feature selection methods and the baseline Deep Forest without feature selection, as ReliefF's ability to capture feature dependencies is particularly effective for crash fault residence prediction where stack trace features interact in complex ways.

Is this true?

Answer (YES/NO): NO